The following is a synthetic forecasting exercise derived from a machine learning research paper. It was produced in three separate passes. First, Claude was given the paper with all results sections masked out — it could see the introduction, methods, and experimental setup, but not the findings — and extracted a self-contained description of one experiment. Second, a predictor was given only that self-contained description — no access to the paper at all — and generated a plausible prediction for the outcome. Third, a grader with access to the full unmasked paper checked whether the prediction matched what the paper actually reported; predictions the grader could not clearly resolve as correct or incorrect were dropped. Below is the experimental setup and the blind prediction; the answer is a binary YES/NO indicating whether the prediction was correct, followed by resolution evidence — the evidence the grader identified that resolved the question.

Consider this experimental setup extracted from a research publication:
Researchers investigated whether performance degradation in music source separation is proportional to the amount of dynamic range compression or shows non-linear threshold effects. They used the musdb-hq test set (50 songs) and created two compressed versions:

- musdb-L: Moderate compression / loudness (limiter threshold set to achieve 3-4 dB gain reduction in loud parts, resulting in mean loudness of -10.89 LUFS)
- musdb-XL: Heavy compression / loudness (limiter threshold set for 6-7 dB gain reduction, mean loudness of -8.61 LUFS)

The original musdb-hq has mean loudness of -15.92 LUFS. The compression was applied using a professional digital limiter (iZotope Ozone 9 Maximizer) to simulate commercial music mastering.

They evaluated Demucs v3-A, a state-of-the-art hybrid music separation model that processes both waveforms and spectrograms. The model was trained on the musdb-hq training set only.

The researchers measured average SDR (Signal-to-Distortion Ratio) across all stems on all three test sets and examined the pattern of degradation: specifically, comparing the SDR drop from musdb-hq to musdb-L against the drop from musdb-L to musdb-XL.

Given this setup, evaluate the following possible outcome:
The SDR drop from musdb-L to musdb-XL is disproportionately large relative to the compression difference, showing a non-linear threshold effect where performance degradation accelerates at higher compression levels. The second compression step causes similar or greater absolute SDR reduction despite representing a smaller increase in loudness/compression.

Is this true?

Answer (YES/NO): YES